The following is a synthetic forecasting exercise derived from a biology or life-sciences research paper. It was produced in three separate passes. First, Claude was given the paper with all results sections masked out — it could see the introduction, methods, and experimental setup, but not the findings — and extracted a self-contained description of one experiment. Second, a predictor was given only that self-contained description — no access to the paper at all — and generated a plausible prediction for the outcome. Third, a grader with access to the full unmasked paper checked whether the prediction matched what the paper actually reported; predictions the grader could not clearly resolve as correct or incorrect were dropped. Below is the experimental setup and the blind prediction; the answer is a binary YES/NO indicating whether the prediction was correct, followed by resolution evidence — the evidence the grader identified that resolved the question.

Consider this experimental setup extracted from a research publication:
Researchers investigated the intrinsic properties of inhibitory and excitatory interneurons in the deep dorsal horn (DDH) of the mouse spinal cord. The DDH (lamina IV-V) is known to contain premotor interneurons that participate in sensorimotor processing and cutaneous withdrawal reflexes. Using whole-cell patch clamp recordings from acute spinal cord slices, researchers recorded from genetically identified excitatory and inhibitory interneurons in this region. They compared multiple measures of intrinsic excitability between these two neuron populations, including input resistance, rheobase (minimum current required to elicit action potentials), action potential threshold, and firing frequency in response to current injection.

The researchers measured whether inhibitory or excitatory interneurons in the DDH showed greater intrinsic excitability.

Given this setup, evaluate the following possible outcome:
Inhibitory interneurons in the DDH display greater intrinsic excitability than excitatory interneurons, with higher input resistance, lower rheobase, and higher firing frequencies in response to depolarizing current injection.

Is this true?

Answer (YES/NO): NO